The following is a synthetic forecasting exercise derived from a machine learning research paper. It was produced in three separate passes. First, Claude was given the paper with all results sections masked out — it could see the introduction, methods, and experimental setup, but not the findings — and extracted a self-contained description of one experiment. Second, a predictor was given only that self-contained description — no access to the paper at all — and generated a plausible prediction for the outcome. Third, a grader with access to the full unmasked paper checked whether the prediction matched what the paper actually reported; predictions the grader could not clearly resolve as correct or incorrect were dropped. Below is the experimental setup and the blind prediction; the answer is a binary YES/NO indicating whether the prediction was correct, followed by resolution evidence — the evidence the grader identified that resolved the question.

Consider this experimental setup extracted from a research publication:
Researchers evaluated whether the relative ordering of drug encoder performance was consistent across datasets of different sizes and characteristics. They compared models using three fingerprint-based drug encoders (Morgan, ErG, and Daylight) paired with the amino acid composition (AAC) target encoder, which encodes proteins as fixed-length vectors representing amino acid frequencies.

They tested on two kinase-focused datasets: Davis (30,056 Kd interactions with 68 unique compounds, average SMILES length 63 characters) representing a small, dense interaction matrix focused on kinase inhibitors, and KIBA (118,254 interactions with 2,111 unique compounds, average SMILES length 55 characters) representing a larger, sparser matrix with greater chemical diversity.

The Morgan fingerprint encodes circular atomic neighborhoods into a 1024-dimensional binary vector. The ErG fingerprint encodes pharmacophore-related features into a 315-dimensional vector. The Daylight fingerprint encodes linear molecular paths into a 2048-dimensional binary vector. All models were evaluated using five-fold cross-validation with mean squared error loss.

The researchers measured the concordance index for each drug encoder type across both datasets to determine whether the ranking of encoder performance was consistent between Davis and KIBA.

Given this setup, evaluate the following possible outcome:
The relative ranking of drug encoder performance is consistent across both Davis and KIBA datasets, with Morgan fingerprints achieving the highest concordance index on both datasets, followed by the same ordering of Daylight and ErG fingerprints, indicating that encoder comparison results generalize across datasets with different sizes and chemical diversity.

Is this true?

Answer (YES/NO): NO